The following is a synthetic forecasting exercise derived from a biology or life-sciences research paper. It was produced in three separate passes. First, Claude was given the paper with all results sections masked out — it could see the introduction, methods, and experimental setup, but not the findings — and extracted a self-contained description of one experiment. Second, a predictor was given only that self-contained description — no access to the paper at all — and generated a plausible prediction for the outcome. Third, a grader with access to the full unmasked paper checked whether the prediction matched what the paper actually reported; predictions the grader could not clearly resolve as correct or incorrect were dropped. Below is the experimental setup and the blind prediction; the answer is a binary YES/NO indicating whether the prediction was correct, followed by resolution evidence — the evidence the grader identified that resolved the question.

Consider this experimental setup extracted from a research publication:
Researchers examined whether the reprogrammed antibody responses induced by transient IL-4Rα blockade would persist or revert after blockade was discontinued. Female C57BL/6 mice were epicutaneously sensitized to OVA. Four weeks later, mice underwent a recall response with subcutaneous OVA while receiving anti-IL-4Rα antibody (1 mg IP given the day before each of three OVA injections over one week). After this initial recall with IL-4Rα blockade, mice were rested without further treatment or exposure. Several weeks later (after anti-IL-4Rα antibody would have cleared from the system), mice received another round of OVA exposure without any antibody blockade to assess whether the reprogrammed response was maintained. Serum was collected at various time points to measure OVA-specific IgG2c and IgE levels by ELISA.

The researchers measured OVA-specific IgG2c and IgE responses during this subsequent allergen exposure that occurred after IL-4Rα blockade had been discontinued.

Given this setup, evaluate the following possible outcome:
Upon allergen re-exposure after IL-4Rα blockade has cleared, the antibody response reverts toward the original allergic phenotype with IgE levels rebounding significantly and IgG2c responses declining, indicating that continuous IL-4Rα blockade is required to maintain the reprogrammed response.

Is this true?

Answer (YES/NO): NO